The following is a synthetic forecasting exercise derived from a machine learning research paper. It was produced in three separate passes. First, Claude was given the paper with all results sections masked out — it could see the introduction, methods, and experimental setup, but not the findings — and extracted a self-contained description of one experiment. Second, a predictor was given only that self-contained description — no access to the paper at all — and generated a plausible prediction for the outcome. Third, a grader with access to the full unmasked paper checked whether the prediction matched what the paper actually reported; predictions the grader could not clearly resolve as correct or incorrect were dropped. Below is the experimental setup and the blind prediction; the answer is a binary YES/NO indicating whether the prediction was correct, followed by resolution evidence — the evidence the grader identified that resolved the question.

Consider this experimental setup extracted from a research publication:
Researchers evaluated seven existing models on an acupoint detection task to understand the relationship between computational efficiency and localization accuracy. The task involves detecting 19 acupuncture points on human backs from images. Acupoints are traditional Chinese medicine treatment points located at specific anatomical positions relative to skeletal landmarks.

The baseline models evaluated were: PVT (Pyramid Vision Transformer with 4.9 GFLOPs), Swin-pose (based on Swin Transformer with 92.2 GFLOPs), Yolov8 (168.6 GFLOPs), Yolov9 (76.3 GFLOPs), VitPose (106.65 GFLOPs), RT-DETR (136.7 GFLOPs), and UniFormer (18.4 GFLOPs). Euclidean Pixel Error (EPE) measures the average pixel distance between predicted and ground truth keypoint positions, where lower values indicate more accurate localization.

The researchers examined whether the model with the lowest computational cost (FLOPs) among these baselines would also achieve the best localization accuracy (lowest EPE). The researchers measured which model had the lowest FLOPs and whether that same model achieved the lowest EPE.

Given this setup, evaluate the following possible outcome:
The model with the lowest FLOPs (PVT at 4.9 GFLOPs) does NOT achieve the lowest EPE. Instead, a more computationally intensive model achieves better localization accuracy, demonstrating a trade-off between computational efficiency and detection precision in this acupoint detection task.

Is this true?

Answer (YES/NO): YES